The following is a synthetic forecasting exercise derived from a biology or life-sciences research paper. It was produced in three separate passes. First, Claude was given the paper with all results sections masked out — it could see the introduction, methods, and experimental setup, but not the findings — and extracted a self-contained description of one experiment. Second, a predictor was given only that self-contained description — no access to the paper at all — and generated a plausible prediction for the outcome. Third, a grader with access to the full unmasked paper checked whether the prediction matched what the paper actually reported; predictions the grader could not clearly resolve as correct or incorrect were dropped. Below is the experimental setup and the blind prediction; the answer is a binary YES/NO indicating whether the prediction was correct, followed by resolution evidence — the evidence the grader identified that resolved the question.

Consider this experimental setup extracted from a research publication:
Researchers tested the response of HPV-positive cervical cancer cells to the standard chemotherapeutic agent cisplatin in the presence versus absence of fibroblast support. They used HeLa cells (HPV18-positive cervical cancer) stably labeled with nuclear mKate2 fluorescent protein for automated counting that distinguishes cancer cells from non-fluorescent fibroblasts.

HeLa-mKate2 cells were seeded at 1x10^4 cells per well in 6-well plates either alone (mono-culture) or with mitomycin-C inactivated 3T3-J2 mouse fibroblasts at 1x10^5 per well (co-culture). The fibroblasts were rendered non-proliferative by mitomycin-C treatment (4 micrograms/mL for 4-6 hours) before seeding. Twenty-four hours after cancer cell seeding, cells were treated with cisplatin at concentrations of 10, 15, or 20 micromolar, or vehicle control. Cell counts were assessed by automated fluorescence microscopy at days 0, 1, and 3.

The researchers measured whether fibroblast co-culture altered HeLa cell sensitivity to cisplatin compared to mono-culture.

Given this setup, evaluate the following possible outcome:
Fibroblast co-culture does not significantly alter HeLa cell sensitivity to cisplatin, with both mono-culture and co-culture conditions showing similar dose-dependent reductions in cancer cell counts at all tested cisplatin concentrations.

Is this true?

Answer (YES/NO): YES